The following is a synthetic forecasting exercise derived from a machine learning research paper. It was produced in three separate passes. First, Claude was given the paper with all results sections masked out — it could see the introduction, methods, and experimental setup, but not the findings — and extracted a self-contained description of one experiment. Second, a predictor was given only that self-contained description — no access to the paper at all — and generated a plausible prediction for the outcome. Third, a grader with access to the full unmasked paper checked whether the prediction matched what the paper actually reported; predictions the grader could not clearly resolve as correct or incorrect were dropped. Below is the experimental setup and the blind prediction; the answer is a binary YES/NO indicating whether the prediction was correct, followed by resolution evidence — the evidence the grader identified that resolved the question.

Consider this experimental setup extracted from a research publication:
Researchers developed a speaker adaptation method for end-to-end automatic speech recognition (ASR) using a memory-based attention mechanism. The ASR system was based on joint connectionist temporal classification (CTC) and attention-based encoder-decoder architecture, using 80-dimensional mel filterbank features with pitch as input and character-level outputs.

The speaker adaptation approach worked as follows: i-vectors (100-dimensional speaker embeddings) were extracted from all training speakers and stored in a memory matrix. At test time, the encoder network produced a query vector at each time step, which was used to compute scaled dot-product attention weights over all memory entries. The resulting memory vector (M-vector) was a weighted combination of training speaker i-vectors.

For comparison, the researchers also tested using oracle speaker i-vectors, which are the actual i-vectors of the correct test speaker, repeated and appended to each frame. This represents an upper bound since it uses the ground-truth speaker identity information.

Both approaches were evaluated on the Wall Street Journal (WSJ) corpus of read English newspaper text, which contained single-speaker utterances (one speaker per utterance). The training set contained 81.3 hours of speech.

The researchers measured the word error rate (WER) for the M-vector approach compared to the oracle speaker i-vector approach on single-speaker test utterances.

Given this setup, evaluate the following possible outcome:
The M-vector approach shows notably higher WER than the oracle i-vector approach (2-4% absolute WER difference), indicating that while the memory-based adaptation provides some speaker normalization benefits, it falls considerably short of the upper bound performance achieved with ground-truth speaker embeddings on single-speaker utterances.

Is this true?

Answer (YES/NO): NO